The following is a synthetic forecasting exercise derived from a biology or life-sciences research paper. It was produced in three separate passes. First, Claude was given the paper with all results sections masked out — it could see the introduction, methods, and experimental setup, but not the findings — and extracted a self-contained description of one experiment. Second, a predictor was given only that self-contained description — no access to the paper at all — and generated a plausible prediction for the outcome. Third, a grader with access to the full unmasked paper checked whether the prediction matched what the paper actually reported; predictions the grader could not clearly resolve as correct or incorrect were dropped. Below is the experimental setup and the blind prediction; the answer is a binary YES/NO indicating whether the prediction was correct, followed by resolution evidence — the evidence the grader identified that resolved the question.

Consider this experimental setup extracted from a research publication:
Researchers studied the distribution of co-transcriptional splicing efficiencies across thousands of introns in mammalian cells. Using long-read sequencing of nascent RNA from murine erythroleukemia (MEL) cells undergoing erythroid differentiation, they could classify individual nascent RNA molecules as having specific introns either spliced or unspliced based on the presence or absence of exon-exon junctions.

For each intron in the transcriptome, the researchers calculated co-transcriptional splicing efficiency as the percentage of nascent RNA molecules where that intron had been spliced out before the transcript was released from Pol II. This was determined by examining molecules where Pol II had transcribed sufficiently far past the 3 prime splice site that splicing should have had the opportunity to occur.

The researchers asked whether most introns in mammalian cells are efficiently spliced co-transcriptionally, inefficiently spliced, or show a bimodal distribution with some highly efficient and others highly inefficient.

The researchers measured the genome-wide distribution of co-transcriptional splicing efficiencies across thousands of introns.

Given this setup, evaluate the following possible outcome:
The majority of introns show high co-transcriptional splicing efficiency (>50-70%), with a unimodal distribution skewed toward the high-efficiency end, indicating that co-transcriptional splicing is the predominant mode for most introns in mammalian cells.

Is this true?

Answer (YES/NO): YES